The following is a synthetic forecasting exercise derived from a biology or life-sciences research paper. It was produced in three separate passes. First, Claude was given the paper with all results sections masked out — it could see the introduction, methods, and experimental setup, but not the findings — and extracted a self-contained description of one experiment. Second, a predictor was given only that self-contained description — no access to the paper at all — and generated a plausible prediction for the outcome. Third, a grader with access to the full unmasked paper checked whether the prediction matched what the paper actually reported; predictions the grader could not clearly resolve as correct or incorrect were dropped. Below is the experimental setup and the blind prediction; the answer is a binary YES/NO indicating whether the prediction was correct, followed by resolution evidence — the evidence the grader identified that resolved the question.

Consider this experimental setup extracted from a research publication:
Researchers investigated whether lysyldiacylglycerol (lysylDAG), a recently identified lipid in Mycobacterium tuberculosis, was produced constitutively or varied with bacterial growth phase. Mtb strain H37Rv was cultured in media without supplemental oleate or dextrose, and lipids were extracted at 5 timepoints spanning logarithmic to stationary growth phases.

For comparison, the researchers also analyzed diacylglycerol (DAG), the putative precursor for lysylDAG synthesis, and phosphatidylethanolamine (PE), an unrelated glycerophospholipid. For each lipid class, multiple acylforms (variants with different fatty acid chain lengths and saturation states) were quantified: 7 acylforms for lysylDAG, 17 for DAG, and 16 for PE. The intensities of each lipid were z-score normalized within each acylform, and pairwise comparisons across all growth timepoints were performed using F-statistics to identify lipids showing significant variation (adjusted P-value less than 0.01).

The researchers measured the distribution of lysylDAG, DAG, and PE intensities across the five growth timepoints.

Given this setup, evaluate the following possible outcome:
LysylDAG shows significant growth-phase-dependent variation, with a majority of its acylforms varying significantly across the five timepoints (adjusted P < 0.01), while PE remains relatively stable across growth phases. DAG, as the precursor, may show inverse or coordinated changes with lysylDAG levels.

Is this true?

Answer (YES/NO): NO